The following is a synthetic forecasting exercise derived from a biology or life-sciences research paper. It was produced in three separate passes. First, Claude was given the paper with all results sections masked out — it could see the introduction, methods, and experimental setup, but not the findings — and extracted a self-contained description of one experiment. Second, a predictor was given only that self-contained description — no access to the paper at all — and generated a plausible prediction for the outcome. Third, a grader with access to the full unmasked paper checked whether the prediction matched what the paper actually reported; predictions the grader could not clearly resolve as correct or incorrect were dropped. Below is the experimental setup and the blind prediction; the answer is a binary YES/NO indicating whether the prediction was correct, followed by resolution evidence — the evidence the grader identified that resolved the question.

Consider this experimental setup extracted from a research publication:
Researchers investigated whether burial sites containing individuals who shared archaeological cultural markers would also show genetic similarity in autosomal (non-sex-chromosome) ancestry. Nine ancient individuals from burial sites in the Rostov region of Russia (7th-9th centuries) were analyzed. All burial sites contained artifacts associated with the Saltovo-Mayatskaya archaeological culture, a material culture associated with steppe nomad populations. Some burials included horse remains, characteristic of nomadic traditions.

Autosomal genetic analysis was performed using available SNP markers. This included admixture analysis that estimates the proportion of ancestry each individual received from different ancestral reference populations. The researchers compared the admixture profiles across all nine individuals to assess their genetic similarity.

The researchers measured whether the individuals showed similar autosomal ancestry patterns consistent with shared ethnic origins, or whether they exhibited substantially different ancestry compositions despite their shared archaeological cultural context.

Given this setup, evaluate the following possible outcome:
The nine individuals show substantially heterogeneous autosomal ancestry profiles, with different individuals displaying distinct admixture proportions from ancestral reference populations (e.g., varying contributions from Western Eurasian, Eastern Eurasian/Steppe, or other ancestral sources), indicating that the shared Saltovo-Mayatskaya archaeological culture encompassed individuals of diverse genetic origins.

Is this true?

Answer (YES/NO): YES